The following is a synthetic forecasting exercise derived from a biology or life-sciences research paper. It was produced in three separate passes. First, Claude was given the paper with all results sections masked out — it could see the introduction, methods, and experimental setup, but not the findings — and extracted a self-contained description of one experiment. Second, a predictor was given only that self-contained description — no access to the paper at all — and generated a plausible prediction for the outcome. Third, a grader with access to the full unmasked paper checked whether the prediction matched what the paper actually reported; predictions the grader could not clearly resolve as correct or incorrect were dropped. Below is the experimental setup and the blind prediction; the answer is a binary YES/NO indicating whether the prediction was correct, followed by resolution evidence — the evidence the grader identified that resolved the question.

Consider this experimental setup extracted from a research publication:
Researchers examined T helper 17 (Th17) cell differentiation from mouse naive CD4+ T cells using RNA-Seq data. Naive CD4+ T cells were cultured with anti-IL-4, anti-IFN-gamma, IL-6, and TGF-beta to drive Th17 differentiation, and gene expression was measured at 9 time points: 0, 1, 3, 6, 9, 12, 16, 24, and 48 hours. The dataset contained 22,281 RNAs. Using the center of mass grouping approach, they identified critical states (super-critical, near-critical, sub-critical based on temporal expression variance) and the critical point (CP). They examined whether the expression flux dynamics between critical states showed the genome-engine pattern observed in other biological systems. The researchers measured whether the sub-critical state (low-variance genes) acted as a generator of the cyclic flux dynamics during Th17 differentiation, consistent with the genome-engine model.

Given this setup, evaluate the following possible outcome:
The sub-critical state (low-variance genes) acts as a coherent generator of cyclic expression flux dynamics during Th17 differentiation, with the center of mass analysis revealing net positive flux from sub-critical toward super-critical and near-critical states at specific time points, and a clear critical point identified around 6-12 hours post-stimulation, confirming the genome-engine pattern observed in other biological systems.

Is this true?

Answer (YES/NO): YES